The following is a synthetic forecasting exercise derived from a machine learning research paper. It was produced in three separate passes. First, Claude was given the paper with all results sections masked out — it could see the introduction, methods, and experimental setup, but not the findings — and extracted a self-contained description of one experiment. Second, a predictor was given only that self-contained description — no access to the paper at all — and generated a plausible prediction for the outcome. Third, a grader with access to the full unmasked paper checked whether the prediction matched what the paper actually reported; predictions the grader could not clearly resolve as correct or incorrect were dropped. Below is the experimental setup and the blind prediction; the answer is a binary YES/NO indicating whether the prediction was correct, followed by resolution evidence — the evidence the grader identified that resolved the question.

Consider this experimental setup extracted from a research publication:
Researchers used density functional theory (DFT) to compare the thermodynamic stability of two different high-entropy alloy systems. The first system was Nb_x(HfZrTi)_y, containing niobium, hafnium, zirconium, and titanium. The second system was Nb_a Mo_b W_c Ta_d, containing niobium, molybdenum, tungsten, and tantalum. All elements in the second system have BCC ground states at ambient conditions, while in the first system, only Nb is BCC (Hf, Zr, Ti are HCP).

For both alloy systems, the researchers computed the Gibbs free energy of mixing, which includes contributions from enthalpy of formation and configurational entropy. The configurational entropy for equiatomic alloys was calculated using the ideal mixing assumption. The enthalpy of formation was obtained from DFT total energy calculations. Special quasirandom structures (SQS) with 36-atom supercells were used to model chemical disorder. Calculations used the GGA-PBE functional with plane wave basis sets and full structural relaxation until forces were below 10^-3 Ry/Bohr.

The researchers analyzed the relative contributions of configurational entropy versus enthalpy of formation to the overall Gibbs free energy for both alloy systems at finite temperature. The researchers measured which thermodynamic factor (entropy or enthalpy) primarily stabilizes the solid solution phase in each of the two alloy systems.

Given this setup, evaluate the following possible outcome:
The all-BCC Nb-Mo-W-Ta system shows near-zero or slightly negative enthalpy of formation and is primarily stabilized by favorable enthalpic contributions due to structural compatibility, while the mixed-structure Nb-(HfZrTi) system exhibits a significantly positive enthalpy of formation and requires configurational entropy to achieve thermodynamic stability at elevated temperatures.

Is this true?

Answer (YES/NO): NO